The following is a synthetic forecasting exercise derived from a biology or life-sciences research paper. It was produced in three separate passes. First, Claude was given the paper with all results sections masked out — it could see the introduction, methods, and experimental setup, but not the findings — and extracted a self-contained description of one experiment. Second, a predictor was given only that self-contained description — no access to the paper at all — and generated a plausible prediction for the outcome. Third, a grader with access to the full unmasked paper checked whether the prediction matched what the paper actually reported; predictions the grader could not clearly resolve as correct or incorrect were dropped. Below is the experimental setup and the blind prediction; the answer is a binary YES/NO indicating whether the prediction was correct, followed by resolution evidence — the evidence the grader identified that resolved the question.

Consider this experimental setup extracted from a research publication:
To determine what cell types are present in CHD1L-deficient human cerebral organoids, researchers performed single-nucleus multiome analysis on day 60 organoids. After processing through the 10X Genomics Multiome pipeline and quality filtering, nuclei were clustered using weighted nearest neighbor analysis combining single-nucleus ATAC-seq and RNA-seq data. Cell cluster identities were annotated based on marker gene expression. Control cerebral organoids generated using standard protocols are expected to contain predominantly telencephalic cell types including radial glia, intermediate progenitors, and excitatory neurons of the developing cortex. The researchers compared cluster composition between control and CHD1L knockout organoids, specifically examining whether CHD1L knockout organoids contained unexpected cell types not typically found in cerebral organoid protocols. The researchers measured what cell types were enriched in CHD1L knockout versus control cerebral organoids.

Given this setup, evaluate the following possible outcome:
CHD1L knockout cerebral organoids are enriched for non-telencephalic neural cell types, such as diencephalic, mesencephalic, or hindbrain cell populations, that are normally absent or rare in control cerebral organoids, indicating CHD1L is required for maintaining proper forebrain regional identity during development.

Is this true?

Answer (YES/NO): NO